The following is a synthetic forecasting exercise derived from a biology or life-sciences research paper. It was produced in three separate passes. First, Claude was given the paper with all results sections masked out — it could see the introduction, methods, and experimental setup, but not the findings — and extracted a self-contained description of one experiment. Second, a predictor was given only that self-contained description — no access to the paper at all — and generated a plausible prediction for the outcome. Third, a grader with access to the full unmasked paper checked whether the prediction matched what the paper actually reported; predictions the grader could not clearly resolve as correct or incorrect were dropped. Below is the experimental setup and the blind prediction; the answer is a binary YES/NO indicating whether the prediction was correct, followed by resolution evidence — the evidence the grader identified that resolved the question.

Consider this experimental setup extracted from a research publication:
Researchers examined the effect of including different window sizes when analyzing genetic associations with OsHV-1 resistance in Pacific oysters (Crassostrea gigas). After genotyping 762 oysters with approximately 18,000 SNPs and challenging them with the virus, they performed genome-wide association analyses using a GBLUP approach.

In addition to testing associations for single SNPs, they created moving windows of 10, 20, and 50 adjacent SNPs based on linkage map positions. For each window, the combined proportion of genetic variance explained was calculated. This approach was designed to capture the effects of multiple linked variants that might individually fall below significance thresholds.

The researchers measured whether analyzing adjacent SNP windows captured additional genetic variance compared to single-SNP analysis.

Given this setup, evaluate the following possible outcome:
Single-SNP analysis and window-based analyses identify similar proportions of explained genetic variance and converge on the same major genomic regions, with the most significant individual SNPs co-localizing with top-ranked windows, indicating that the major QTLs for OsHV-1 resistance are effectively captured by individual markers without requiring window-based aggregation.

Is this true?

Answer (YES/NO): NO